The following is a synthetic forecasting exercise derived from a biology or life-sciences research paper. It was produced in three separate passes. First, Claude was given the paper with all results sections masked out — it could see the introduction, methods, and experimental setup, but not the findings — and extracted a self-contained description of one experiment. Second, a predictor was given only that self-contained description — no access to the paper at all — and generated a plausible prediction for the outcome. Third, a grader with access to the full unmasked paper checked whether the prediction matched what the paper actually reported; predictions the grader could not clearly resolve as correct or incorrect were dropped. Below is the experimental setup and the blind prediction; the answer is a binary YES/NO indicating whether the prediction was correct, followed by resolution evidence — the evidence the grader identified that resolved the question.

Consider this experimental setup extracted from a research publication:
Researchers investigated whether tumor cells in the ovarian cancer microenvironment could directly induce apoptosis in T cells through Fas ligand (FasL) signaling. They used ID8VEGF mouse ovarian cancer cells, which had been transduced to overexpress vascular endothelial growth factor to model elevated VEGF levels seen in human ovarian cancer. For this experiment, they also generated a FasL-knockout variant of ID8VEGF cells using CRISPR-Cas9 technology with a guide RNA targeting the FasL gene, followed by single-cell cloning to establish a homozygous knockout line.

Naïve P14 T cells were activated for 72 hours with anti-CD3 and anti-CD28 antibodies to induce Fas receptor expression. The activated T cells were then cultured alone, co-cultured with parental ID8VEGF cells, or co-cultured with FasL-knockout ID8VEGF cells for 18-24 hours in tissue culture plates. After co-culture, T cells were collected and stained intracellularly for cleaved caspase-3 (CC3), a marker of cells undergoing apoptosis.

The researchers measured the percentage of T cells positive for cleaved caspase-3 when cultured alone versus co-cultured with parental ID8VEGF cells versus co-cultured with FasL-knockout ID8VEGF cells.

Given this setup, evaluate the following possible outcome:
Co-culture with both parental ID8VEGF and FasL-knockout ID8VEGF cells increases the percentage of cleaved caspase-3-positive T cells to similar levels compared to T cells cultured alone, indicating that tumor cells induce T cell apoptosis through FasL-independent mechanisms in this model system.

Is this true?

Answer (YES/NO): NO